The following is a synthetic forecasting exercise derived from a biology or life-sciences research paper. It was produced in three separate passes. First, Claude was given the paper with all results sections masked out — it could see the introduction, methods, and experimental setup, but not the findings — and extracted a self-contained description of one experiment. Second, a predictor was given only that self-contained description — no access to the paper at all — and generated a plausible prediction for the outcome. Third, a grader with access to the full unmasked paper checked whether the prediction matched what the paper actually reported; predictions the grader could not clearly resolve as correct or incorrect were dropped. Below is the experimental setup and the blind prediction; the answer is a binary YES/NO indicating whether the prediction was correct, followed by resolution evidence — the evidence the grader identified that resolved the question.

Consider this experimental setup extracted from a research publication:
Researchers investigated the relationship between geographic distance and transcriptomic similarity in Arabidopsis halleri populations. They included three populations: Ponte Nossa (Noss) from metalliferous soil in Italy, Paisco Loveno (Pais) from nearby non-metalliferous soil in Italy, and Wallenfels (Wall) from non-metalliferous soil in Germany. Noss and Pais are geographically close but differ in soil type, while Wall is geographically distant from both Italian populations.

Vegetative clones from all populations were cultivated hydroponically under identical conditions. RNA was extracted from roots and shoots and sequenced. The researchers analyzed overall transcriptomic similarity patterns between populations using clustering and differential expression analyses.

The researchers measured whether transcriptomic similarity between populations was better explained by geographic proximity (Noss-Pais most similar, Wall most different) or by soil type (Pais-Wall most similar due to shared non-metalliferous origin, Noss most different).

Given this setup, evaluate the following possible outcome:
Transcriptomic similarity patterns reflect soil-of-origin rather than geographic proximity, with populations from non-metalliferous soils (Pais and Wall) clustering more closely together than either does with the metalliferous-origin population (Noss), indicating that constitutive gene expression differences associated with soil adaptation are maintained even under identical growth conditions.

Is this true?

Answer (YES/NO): NO